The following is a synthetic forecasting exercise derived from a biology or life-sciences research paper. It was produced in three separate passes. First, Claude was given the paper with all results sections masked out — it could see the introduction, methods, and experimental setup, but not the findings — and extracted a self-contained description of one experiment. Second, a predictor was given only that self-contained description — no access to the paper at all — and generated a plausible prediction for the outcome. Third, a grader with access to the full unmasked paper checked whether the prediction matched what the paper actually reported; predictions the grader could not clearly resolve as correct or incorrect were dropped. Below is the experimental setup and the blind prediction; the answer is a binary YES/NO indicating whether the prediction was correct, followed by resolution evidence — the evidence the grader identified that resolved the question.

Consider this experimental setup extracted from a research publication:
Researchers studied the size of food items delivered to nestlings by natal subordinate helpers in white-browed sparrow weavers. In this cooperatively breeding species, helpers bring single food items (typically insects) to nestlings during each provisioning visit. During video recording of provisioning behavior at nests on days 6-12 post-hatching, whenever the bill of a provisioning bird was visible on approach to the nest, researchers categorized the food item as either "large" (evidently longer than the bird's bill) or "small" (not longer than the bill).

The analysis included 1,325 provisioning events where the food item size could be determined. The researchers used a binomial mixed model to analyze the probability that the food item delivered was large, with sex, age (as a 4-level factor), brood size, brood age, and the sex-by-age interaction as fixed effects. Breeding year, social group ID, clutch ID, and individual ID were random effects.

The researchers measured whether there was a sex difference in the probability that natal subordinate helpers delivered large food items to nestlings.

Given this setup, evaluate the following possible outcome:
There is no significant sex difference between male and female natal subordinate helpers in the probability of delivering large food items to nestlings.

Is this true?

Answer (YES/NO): YES